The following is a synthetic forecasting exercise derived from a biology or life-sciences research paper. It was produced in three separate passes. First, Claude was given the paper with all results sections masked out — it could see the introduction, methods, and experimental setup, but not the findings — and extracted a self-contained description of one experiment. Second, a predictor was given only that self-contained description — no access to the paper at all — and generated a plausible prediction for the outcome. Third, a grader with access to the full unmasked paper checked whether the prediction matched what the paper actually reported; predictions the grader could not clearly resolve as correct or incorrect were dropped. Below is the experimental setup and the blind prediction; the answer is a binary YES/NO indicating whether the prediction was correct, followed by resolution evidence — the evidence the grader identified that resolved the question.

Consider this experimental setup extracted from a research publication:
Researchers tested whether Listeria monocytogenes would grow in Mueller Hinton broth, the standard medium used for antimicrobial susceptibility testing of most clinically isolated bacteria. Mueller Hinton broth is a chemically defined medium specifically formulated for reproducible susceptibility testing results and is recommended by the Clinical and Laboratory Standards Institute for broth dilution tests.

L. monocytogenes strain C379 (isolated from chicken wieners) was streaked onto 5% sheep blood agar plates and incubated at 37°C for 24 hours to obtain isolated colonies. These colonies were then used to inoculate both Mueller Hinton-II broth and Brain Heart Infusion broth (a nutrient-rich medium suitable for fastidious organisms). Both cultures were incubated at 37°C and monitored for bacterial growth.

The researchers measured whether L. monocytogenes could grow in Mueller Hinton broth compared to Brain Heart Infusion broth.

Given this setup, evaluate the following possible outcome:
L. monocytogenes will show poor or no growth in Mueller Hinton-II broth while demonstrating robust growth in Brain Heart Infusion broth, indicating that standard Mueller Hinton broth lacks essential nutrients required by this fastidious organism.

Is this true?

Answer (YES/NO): YES